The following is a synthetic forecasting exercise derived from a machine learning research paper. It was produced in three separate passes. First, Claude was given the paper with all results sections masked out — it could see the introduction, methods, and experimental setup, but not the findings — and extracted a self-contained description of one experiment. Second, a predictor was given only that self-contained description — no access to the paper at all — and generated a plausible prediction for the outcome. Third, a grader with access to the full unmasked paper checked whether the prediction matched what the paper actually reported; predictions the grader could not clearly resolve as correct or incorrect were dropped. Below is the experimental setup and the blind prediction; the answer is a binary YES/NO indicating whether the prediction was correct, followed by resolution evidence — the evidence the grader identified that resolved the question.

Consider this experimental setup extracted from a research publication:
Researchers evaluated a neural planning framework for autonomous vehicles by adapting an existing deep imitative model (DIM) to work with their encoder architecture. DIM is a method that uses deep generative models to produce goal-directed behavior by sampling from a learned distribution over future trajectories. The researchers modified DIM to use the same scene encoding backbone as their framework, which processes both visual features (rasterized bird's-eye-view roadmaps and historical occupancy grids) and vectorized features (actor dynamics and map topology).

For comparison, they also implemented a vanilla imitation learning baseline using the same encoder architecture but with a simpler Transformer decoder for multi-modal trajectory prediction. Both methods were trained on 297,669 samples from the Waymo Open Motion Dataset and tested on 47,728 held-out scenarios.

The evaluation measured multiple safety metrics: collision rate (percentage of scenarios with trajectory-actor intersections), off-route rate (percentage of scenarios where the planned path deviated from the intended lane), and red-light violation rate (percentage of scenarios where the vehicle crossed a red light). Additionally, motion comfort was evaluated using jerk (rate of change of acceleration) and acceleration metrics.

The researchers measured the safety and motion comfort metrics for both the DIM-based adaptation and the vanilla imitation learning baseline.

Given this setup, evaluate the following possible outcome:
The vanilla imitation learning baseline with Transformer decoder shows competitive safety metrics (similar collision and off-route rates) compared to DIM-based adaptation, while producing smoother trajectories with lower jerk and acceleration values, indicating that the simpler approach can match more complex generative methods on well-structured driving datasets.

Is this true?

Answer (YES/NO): NO